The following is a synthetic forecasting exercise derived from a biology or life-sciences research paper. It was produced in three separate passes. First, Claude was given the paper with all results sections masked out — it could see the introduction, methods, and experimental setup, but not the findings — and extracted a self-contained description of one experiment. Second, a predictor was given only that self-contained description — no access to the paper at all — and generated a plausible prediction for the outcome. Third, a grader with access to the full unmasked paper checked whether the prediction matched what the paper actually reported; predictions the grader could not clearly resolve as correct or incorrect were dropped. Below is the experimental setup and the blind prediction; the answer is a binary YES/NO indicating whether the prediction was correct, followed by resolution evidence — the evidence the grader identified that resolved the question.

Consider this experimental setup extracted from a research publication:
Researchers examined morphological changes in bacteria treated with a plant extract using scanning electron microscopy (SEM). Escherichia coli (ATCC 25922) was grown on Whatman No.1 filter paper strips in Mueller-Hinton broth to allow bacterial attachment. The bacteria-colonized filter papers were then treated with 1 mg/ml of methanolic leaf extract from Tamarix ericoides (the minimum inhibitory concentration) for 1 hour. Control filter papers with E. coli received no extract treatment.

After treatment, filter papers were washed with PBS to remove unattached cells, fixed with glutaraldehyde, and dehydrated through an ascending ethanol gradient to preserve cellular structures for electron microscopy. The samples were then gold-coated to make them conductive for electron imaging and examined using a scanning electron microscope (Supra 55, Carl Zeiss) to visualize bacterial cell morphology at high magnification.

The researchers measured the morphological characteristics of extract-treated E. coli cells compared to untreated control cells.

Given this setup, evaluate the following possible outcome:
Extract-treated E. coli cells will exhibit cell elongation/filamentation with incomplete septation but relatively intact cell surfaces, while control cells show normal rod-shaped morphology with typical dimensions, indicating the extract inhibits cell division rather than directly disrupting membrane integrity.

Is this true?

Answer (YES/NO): NO